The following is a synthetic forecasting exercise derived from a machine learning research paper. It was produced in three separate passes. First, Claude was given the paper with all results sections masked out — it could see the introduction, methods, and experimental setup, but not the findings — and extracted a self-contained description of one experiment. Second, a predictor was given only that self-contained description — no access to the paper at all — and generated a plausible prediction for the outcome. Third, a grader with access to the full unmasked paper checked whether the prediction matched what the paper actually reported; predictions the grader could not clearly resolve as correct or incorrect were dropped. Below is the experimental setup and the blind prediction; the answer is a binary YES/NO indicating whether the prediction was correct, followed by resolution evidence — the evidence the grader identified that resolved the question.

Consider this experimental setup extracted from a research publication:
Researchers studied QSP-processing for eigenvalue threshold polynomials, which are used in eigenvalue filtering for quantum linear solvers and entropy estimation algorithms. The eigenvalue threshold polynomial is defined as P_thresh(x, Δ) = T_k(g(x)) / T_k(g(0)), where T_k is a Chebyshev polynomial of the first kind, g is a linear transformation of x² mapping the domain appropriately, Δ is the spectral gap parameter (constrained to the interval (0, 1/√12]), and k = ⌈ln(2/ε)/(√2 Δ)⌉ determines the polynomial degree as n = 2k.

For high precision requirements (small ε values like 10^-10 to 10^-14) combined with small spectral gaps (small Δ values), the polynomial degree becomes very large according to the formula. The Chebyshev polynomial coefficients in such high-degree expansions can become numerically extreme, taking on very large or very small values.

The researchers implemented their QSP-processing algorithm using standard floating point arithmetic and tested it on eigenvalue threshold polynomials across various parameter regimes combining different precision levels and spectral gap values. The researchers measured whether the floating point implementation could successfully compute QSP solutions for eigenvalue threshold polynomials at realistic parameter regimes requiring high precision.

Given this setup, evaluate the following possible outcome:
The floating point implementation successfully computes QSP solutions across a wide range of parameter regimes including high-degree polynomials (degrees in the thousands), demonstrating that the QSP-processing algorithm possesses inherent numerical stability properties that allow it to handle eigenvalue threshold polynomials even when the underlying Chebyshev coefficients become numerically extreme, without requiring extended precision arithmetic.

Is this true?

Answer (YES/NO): NO